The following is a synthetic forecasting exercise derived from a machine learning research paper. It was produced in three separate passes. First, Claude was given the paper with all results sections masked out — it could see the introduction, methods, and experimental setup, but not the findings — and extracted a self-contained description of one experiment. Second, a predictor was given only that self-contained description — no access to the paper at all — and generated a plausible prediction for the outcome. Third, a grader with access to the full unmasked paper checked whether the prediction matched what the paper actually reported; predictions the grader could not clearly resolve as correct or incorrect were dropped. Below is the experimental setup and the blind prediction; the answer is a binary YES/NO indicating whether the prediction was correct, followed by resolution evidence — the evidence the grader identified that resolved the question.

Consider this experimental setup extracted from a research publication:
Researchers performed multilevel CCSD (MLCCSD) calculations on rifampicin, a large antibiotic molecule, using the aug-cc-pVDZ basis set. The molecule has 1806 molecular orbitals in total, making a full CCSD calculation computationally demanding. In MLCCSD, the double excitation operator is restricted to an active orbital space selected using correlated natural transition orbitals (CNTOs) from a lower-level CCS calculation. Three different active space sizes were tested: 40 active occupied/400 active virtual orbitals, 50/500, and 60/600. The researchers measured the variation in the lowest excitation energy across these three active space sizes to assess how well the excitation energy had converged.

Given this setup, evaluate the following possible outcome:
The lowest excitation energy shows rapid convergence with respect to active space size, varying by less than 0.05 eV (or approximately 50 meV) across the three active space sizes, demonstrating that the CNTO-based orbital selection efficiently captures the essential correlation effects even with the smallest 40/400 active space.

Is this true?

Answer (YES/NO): YES